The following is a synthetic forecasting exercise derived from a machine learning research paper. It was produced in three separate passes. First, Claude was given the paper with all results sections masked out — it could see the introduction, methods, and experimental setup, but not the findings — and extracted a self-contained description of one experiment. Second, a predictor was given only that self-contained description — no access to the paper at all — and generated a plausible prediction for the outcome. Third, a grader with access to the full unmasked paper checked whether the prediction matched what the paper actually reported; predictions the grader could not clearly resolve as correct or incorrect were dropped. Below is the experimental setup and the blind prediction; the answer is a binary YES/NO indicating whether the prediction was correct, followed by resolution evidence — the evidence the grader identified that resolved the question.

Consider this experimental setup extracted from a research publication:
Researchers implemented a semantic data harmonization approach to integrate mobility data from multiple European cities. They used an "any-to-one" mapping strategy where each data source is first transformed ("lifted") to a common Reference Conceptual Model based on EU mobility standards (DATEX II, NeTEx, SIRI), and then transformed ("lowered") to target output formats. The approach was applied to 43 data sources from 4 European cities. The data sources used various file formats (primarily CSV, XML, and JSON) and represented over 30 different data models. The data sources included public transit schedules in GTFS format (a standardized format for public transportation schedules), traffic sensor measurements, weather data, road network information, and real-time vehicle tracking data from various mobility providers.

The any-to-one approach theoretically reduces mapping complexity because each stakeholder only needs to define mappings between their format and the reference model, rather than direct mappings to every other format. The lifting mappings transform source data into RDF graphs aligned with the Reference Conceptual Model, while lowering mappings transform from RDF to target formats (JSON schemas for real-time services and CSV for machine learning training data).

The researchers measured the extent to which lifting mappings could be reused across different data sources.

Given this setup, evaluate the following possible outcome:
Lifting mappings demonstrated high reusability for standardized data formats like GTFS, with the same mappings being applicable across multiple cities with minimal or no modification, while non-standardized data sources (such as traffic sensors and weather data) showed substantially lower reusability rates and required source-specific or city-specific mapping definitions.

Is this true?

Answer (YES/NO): YES